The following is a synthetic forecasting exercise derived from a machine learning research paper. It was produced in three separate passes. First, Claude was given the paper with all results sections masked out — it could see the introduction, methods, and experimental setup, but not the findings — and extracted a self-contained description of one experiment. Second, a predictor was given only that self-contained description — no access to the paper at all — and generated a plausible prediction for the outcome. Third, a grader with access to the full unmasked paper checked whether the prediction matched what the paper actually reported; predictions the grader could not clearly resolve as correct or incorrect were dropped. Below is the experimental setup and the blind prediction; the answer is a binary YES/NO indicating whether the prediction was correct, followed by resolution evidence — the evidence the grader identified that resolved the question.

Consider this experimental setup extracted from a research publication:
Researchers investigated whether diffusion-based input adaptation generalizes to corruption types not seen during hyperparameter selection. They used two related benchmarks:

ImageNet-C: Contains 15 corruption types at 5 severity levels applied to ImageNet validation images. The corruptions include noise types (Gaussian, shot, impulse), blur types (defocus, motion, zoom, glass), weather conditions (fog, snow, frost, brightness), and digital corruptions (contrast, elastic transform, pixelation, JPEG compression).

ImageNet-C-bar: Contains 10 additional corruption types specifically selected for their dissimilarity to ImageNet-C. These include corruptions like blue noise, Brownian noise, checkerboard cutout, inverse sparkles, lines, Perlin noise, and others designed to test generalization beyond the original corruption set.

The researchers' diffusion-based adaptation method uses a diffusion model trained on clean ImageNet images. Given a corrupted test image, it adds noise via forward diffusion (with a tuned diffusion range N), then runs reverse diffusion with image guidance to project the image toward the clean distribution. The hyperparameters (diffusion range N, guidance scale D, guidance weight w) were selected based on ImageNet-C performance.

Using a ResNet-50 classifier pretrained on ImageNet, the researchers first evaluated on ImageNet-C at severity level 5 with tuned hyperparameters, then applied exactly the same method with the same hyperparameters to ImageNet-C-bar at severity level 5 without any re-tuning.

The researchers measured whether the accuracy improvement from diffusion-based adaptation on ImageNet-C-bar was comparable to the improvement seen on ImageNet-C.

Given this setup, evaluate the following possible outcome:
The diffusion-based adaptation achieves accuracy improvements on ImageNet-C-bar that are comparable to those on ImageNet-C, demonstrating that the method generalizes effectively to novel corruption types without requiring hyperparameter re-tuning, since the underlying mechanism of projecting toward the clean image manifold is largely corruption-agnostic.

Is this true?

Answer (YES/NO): NO